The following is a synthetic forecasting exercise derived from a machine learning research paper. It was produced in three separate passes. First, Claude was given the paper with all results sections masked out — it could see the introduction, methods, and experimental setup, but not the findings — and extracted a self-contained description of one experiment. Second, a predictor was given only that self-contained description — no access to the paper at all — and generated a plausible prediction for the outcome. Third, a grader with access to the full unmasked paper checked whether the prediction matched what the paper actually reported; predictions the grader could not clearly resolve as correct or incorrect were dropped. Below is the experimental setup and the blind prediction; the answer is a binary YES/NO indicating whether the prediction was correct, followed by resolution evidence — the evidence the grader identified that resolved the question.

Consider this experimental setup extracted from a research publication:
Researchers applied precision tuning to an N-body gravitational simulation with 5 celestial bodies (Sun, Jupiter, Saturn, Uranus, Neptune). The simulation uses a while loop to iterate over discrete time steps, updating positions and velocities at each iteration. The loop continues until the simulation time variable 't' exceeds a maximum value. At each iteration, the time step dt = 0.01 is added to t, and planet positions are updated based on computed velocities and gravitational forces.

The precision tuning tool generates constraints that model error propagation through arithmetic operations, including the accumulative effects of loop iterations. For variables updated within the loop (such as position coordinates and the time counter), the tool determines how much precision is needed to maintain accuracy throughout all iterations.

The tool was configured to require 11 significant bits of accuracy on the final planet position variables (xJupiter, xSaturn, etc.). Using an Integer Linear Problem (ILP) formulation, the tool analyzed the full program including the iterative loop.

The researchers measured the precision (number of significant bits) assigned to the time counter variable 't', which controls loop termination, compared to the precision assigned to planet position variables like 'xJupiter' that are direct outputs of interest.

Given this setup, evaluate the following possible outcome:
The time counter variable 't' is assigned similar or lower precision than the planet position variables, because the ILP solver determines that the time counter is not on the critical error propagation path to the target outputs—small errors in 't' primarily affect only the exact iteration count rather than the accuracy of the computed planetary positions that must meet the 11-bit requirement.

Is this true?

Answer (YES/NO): YES